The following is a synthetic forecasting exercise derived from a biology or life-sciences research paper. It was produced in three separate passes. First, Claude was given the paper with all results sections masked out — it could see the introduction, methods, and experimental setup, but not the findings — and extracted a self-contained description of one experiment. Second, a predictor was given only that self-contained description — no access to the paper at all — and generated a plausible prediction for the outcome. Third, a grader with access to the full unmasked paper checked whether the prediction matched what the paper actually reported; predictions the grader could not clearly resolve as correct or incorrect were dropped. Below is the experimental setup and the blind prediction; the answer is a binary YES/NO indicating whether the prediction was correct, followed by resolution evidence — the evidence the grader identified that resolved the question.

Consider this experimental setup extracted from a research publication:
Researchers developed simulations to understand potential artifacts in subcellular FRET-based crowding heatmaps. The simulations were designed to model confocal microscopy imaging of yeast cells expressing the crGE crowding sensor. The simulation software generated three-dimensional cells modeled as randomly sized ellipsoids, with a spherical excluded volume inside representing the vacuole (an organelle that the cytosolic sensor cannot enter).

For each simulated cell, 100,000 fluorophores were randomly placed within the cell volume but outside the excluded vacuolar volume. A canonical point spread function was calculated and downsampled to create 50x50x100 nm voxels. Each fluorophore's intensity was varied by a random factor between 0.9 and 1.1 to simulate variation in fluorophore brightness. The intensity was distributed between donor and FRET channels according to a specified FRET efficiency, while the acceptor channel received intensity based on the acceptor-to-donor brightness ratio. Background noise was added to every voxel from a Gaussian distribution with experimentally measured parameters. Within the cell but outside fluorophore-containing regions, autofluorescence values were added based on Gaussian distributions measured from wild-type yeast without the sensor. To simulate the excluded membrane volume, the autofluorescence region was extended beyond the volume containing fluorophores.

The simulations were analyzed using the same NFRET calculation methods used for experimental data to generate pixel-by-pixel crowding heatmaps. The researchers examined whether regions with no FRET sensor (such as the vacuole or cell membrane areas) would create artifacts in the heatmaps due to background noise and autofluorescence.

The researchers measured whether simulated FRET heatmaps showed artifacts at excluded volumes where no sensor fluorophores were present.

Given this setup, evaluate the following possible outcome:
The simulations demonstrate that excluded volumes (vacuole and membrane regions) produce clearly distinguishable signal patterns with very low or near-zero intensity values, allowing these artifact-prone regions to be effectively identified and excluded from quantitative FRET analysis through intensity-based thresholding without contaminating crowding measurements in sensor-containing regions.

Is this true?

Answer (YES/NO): NO